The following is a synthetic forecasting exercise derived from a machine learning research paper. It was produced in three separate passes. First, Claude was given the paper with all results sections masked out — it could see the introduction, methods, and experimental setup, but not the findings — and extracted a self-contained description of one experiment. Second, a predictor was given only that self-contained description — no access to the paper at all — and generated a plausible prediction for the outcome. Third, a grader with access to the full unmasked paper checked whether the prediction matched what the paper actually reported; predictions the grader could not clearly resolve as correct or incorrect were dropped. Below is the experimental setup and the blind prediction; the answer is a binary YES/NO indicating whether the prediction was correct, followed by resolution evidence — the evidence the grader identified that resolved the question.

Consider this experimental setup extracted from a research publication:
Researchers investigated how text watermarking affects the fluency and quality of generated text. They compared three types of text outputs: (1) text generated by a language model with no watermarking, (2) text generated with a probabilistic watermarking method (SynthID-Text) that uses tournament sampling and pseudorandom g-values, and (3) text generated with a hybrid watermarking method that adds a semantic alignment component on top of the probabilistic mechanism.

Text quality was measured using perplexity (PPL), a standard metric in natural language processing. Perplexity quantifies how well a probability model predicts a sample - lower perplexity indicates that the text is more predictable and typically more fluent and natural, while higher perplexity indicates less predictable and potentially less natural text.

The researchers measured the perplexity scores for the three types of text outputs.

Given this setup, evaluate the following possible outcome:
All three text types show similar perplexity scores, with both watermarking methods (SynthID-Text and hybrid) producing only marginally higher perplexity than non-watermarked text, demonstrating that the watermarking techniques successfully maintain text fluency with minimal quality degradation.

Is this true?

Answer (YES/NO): NO